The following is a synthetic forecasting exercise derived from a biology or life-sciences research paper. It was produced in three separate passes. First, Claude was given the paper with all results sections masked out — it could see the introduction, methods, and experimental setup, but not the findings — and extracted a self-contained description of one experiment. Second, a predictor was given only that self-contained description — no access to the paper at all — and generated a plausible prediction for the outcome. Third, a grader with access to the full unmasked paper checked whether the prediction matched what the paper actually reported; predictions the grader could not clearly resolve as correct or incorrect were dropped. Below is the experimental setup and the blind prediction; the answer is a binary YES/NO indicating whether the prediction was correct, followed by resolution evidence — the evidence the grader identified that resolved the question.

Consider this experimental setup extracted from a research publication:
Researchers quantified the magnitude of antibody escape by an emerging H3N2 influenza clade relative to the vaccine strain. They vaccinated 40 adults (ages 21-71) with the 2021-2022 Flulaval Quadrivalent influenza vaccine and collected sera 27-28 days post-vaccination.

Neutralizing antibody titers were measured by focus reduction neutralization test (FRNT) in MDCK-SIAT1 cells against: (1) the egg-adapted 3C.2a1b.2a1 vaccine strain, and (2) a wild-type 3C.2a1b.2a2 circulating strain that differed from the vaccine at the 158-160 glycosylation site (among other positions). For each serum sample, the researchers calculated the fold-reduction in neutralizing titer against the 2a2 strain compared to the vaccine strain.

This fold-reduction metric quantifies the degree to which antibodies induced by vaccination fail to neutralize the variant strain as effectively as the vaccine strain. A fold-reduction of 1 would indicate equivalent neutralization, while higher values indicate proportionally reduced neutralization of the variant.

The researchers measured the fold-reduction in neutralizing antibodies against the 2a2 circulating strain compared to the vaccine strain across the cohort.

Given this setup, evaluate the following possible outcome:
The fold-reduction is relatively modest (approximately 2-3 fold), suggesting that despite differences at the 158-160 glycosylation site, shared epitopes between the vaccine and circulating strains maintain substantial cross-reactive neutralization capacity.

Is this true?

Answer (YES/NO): NO